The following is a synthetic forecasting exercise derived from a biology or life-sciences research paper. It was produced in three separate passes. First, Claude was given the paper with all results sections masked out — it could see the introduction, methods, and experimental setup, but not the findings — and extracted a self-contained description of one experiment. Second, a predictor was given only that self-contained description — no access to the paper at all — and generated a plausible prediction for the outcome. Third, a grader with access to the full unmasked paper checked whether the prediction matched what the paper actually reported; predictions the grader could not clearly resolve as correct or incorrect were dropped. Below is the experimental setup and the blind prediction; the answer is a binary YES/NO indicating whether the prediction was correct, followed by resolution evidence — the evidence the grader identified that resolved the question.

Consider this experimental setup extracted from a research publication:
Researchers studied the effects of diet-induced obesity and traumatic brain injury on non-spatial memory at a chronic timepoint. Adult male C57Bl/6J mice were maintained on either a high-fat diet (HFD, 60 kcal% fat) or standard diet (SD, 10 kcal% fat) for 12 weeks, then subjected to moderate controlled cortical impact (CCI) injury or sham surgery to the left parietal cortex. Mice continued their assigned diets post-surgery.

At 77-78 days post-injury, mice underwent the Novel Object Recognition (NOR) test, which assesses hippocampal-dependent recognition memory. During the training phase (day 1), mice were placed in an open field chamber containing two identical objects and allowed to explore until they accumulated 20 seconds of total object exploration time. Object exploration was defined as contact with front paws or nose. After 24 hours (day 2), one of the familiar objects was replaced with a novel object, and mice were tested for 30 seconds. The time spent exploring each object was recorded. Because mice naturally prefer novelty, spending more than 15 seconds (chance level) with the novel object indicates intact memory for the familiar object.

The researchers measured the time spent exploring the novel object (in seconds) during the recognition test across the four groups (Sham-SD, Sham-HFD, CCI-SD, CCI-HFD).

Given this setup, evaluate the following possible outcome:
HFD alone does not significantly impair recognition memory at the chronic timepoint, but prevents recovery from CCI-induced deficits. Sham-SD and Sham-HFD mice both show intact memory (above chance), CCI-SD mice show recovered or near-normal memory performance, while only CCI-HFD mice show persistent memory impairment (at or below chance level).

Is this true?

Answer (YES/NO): NO